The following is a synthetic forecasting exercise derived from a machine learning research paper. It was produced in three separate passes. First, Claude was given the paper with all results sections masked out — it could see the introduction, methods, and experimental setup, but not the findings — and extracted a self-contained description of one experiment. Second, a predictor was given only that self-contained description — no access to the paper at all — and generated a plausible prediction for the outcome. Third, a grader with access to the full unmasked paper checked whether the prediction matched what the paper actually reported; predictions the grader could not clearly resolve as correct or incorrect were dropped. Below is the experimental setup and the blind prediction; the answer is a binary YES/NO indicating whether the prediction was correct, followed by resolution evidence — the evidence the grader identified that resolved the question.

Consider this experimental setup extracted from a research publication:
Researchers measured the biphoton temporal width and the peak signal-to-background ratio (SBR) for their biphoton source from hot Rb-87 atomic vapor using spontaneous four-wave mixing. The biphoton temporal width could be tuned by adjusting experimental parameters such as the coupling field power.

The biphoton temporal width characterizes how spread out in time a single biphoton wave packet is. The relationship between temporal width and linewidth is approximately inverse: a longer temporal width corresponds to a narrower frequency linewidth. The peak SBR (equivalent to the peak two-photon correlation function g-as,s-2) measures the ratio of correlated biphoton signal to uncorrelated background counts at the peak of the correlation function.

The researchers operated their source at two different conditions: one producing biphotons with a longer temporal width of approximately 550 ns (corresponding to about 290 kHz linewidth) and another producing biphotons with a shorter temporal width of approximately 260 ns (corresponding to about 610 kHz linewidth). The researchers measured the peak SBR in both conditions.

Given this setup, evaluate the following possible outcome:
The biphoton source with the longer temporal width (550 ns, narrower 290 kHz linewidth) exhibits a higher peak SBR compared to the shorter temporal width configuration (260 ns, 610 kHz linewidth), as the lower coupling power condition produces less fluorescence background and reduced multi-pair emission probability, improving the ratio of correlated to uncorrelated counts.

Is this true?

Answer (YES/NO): NO